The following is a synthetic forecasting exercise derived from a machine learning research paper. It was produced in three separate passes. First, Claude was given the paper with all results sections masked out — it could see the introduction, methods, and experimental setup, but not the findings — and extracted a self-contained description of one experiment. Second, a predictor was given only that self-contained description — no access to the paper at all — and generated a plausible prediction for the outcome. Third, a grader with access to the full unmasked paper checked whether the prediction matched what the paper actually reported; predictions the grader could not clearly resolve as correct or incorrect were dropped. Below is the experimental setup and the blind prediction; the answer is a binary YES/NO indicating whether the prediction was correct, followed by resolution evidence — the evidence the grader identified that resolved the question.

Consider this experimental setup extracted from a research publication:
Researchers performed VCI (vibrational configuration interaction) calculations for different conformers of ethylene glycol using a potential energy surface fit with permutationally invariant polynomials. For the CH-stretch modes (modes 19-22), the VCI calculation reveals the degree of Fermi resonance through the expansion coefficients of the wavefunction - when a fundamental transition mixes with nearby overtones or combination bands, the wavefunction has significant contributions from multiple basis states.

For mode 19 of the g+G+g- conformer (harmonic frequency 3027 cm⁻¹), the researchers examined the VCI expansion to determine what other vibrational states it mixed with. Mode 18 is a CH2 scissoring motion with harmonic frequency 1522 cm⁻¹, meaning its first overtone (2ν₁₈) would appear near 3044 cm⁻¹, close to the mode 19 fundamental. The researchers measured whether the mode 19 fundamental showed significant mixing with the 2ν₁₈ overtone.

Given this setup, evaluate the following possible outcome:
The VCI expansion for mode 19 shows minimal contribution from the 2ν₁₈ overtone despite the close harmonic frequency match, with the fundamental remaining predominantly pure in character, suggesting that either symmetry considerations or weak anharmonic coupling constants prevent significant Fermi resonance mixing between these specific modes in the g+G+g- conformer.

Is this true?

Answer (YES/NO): NO